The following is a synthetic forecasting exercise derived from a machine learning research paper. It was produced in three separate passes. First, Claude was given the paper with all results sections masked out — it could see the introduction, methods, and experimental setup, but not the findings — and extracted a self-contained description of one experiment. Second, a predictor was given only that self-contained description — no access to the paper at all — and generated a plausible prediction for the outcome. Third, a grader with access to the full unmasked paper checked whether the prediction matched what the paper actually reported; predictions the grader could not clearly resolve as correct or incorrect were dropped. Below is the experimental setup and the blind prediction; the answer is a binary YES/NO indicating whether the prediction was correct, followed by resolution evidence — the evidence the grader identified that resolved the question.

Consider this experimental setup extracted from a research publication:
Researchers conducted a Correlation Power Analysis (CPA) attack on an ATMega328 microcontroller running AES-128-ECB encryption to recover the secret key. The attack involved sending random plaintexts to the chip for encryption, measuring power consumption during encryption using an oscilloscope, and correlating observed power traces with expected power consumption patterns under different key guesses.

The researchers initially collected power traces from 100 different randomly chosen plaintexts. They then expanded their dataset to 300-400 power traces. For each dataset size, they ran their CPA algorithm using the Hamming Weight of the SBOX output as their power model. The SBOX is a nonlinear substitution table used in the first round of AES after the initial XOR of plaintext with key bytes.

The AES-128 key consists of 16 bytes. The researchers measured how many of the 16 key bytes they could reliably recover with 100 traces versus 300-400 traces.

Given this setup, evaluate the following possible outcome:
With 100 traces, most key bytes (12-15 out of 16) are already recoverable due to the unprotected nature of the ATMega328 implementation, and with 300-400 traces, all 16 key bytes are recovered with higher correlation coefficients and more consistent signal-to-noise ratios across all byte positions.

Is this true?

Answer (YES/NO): NO